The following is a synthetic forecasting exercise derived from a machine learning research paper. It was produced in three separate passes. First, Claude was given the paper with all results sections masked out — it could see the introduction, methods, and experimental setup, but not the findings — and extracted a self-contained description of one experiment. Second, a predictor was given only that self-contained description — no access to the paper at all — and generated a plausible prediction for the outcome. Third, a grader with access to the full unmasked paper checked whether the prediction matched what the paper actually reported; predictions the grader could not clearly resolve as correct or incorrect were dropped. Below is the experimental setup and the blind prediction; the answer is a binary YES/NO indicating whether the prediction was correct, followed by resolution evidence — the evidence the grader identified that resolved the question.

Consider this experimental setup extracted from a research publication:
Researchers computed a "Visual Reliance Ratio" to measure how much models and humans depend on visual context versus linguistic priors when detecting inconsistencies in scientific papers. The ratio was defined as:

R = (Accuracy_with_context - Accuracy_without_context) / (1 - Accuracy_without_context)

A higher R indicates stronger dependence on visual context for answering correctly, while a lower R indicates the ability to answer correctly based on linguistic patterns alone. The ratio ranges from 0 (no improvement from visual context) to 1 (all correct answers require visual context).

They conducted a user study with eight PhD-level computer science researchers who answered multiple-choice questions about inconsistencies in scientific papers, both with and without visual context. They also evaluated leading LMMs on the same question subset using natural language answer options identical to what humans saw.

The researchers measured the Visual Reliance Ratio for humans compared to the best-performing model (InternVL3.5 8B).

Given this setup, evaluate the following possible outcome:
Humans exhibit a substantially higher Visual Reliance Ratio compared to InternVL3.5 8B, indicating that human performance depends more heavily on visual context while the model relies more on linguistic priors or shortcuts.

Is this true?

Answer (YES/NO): YES